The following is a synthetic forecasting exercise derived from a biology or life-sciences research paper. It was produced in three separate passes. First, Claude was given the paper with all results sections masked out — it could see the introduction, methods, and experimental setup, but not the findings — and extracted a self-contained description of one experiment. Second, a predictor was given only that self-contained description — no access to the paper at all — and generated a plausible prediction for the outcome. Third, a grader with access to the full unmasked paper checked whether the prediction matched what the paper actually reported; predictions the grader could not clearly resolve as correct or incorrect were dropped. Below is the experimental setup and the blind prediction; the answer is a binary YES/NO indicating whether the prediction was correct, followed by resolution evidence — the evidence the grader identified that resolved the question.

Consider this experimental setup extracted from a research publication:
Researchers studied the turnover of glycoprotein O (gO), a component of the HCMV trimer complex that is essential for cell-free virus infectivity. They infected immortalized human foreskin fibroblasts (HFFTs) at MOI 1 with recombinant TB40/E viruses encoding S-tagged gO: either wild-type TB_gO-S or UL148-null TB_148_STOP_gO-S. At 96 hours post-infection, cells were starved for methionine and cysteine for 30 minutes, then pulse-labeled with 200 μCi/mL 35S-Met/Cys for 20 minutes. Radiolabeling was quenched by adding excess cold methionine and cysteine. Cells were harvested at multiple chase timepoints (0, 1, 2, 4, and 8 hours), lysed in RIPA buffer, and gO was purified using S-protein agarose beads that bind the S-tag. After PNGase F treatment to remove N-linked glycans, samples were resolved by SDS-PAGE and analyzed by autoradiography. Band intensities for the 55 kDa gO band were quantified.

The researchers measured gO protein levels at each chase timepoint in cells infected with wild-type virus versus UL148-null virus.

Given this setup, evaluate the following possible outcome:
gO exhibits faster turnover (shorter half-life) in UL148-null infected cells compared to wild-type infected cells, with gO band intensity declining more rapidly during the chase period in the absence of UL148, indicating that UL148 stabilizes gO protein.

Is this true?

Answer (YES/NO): YES